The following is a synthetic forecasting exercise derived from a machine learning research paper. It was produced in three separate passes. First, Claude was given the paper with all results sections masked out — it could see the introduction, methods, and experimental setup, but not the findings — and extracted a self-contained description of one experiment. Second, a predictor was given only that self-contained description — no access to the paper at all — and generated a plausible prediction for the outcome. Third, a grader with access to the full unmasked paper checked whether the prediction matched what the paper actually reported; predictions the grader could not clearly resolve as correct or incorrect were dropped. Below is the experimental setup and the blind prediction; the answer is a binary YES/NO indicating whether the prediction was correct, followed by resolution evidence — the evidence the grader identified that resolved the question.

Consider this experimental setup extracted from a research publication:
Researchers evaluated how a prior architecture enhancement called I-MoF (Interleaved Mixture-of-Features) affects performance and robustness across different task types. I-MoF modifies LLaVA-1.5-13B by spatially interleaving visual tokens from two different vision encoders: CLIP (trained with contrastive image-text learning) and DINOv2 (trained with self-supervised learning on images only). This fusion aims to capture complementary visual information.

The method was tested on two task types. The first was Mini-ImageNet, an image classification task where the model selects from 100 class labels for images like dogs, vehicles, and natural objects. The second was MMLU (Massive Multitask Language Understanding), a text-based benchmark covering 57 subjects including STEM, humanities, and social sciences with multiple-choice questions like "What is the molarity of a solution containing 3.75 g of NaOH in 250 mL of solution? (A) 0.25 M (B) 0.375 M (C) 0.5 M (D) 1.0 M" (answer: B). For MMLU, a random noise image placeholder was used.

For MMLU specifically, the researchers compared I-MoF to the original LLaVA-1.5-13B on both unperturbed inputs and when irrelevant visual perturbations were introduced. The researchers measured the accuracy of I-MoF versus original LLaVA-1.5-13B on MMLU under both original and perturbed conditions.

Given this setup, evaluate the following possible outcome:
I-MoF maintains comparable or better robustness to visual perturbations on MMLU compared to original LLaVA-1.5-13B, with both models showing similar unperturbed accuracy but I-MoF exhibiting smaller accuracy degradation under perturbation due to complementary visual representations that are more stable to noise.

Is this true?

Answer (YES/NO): NO